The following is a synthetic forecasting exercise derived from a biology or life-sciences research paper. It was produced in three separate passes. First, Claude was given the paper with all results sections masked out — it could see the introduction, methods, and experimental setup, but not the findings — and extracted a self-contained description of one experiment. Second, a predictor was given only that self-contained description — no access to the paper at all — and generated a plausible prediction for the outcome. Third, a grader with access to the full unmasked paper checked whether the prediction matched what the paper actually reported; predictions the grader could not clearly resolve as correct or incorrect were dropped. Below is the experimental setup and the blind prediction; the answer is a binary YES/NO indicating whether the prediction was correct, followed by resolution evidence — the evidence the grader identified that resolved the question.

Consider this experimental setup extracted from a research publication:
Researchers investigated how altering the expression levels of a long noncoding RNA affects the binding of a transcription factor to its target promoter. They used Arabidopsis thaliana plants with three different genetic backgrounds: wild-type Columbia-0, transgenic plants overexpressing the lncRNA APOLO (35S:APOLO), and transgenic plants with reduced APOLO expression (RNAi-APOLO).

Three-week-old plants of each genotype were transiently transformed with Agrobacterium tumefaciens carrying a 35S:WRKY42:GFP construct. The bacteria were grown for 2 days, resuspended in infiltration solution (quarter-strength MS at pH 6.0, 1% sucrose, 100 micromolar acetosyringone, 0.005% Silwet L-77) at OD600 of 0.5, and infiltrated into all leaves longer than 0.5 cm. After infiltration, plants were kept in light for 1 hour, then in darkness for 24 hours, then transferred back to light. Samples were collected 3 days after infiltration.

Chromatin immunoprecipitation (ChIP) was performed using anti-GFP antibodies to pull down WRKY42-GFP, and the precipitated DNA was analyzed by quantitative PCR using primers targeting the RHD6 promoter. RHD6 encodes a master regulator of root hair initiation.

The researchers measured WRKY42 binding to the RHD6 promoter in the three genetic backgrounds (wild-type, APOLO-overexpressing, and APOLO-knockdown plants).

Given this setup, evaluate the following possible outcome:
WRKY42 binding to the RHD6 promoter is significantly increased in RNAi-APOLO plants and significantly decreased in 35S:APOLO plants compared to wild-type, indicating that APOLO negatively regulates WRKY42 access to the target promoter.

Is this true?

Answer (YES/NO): NO